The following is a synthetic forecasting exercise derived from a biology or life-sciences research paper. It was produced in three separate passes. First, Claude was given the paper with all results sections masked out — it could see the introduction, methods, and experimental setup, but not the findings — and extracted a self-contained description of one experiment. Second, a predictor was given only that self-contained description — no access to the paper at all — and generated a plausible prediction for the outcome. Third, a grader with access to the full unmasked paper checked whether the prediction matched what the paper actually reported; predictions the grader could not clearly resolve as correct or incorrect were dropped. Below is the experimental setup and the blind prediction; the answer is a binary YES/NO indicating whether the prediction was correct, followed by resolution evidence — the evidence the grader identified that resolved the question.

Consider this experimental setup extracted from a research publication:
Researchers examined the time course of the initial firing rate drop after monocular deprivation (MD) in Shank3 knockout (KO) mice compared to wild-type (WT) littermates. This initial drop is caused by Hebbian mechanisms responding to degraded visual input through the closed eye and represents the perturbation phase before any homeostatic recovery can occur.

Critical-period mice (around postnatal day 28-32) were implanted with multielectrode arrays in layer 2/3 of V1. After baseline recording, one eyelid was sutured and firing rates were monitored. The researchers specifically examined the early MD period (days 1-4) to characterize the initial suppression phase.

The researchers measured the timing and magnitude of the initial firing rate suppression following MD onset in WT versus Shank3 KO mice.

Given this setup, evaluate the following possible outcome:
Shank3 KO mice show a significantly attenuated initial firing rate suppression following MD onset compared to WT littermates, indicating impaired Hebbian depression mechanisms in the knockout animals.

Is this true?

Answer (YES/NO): NO